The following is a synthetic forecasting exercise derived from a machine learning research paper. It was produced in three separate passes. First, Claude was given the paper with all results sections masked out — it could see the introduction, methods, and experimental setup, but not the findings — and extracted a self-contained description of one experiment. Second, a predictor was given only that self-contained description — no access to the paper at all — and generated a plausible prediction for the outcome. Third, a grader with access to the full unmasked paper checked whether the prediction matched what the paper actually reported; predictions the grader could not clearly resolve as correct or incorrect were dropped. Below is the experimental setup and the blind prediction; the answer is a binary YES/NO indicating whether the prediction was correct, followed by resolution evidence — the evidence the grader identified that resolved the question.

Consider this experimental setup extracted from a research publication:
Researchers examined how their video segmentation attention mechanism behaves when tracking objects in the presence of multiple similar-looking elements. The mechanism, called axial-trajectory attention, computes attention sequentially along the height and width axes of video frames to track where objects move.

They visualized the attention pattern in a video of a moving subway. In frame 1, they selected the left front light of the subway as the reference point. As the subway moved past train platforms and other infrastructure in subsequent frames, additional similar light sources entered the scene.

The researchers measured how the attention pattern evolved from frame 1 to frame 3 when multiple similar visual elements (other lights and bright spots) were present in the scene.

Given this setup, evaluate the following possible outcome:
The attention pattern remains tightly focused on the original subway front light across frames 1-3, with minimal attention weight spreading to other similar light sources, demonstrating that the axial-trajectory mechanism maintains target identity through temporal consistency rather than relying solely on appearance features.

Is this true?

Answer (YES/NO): NO